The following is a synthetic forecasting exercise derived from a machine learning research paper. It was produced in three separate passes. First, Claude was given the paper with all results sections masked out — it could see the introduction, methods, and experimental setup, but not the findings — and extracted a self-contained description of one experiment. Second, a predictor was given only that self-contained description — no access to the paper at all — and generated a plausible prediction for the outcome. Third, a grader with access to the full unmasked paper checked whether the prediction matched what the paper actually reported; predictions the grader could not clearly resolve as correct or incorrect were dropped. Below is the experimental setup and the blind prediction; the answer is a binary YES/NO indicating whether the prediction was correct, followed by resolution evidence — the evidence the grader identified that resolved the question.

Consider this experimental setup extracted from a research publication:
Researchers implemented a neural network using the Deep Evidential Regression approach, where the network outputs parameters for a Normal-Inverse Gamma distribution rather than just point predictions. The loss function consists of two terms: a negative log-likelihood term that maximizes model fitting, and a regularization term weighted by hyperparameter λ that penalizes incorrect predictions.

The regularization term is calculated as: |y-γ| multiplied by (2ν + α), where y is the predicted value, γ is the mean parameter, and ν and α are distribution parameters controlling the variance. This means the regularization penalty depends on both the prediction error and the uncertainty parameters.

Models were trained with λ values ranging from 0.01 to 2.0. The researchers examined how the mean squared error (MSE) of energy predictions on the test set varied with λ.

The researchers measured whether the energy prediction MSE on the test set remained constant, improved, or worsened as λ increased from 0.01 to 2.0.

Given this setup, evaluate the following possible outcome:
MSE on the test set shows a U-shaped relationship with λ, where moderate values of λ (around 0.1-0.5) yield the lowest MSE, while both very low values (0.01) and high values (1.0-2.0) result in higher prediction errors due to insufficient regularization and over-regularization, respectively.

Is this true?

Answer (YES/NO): NO